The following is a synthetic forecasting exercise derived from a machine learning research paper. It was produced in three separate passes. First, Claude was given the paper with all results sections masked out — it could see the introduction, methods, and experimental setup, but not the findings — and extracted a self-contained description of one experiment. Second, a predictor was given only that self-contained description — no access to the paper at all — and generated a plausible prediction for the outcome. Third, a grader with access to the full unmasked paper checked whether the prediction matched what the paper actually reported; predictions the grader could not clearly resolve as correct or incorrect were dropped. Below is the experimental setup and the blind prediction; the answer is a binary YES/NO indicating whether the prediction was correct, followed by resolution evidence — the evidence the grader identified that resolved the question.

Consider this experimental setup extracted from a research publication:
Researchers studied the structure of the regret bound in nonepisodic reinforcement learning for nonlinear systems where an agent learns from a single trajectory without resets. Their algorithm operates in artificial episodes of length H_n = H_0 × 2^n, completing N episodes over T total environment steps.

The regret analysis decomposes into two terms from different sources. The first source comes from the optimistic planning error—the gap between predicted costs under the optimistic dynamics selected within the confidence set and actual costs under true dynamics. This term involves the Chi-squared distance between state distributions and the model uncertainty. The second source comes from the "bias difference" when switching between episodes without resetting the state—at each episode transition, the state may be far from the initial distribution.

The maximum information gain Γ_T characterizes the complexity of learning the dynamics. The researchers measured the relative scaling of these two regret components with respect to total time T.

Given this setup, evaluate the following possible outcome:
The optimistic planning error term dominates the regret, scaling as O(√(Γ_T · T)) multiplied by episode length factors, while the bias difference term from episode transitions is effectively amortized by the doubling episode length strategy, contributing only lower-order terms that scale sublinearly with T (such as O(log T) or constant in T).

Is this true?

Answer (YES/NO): YES